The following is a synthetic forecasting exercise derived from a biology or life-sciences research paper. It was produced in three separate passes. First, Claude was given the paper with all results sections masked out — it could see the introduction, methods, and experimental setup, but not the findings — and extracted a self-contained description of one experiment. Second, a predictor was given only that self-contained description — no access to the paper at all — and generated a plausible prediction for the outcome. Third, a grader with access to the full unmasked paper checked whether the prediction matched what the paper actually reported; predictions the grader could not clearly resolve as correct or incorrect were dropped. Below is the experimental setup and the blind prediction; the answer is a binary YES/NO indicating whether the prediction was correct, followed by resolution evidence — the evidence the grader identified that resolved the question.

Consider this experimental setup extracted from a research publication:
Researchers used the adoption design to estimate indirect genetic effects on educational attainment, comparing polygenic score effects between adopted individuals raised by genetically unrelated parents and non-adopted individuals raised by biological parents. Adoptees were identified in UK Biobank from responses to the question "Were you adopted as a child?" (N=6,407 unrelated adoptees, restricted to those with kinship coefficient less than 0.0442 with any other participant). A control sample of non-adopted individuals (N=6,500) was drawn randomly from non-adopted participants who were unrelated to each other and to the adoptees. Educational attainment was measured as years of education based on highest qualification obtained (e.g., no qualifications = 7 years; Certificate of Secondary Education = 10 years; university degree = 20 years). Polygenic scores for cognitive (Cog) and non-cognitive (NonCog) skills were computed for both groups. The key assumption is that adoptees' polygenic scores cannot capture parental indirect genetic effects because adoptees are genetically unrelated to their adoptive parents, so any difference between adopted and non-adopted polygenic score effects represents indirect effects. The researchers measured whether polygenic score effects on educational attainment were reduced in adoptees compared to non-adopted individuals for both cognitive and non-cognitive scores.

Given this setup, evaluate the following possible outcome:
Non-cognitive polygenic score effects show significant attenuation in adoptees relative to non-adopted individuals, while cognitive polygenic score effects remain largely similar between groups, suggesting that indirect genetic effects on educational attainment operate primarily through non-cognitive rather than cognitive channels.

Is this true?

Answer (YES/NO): NO